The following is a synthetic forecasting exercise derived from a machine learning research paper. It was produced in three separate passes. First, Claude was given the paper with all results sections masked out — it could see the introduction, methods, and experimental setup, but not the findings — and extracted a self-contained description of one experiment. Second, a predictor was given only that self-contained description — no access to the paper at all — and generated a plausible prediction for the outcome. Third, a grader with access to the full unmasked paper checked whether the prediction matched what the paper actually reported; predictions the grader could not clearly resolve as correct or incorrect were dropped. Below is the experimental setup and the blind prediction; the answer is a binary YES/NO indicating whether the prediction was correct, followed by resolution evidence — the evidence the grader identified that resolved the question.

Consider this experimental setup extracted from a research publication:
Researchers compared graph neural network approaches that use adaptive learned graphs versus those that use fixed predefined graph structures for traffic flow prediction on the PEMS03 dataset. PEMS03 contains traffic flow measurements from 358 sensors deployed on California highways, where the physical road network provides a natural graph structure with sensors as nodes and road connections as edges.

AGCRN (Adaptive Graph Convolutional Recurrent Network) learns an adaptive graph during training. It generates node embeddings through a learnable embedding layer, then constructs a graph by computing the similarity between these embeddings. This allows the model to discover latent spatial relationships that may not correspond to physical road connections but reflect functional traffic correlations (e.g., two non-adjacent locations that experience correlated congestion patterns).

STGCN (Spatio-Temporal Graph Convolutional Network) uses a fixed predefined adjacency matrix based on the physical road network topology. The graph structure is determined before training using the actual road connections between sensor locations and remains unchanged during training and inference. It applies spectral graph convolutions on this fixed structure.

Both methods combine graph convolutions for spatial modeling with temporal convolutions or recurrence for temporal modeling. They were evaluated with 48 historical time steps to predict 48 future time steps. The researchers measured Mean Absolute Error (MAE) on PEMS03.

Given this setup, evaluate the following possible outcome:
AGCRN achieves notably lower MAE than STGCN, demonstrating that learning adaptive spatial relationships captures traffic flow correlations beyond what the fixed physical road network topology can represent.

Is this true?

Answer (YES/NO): YES